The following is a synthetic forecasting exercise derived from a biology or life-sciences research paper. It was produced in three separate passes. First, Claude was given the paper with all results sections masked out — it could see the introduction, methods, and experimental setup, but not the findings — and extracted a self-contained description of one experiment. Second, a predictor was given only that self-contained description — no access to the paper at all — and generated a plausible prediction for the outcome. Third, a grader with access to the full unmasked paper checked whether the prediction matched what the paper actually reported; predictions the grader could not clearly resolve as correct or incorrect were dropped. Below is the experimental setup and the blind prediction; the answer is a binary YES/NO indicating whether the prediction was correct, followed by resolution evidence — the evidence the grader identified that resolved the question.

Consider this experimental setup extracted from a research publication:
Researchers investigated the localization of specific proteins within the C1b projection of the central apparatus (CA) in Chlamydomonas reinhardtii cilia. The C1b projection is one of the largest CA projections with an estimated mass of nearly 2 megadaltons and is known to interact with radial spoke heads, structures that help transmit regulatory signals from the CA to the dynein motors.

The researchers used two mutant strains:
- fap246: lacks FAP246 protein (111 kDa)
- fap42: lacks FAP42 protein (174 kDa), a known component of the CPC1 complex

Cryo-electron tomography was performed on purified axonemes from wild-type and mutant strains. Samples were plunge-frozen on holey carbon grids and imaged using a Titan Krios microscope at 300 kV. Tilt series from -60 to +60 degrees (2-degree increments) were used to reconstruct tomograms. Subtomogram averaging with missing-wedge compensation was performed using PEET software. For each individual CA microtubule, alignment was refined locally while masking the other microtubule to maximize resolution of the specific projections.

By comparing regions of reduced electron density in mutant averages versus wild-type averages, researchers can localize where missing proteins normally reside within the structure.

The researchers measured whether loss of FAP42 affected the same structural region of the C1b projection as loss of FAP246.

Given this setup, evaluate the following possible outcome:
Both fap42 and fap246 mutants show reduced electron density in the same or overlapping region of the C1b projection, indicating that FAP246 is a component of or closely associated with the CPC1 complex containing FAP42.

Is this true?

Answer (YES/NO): YES